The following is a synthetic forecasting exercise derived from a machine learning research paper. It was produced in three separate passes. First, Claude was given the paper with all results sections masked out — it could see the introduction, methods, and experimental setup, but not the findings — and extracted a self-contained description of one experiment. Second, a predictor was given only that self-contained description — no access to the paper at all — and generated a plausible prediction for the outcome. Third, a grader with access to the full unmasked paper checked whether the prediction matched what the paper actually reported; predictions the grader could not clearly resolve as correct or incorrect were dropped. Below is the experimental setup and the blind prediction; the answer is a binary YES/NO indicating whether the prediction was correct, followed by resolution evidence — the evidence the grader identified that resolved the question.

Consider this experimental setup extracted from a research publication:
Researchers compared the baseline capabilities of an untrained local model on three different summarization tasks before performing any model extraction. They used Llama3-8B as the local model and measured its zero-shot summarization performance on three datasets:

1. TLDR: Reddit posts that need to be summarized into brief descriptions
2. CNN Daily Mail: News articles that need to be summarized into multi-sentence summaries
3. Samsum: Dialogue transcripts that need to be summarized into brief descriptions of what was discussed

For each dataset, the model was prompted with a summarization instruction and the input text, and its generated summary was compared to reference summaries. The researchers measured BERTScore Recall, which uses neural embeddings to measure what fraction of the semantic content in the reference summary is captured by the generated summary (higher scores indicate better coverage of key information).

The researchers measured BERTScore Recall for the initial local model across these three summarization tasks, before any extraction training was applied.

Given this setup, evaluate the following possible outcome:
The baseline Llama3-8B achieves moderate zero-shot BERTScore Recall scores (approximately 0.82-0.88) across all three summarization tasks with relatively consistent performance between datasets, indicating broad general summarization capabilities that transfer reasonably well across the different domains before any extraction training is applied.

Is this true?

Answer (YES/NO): NO